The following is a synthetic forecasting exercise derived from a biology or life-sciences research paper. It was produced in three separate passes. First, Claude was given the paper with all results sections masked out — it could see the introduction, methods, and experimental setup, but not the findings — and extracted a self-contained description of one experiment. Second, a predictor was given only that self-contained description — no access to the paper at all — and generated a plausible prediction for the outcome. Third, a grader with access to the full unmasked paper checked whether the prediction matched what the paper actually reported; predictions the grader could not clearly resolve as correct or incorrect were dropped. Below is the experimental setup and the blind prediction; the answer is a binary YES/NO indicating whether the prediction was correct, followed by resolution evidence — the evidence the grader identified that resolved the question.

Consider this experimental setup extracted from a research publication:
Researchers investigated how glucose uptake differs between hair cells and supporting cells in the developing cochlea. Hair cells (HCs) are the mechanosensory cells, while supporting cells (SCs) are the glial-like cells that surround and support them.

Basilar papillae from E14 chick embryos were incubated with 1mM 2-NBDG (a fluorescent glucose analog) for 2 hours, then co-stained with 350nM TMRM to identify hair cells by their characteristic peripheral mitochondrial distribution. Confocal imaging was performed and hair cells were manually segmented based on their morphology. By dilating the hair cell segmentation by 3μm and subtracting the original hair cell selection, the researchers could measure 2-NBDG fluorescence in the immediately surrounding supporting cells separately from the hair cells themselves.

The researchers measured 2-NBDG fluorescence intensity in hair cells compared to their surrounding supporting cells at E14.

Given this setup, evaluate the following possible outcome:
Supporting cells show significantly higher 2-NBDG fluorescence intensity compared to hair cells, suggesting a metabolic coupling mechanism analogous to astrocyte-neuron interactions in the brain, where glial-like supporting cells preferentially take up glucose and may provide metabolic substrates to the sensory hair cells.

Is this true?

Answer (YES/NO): NO